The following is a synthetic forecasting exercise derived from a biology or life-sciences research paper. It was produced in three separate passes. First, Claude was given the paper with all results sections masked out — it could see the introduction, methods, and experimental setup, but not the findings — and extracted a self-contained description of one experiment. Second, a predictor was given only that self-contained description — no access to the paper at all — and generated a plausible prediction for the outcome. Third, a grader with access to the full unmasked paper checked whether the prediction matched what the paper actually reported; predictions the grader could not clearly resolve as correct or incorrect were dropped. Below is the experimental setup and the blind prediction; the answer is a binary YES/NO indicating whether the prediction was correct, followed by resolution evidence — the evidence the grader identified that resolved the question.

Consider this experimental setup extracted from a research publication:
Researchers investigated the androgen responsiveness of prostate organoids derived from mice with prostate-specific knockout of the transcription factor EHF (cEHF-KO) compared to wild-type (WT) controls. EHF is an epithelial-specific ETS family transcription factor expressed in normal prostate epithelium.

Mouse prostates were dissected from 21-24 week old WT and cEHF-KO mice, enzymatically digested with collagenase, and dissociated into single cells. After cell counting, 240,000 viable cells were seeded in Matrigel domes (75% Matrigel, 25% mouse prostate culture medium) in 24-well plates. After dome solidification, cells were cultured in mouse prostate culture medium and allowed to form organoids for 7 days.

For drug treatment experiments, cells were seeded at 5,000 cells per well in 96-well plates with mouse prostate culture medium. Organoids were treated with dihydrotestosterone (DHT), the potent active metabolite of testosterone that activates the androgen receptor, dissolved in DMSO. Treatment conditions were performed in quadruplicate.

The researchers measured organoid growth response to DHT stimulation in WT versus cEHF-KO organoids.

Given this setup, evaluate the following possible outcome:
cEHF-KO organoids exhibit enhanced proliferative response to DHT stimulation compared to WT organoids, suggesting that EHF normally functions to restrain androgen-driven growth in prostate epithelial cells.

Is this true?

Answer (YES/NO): NO